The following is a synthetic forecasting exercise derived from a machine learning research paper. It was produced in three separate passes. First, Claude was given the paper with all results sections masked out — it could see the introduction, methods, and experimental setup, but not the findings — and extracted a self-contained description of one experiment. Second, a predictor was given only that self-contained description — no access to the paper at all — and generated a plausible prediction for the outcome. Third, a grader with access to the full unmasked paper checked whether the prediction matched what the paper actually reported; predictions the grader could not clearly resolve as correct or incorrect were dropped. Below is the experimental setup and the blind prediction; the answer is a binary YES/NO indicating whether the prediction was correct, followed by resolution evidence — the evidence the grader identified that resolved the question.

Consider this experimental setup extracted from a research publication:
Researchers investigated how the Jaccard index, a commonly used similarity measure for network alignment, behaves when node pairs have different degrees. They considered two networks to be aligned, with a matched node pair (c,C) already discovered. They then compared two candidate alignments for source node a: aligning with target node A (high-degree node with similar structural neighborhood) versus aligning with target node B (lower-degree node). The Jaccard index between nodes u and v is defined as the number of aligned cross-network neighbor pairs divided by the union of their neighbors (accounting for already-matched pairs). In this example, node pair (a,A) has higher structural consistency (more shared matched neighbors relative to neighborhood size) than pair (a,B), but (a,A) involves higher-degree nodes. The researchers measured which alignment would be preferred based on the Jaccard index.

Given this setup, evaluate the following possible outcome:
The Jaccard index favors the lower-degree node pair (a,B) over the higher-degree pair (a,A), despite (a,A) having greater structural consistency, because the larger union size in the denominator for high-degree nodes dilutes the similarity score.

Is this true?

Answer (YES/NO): YES